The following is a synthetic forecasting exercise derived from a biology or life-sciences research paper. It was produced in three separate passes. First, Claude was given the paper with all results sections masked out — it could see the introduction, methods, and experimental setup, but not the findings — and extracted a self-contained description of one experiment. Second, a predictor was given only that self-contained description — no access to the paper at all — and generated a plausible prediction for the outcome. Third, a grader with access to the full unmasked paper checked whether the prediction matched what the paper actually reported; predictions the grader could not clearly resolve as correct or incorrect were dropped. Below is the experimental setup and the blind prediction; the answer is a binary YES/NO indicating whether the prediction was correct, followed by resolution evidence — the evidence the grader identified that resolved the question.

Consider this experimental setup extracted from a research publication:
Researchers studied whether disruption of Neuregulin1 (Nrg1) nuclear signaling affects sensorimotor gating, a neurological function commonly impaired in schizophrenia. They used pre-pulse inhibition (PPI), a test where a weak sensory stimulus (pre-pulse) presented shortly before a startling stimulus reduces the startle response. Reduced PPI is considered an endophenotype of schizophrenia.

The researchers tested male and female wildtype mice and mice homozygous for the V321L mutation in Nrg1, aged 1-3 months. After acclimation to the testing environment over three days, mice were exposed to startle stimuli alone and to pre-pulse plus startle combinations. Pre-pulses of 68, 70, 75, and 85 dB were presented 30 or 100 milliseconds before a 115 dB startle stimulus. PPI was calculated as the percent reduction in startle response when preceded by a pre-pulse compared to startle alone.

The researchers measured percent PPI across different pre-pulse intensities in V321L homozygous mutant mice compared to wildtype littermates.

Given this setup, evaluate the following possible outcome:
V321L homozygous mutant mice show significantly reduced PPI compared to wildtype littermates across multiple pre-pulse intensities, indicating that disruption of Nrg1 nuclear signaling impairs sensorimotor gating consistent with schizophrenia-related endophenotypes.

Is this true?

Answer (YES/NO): YES